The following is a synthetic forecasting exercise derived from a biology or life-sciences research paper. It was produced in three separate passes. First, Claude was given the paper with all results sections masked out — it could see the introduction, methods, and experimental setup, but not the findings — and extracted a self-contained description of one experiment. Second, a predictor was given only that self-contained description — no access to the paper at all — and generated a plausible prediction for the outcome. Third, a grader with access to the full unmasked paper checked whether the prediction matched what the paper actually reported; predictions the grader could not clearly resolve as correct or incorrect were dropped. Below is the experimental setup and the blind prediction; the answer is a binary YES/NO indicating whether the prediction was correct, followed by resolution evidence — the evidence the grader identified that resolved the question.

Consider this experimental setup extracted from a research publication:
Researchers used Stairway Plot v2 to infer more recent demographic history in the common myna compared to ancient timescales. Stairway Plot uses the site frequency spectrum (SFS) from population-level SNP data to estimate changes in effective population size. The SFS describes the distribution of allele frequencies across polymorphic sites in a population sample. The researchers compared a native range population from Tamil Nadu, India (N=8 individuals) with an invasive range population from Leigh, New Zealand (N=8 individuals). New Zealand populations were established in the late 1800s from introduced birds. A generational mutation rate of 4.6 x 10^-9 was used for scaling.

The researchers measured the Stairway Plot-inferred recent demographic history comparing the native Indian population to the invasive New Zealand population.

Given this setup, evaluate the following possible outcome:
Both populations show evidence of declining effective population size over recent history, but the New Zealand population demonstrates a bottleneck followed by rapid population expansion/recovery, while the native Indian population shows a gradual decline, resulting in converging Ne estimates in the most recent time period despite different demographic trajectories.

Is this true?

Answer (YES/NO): NO